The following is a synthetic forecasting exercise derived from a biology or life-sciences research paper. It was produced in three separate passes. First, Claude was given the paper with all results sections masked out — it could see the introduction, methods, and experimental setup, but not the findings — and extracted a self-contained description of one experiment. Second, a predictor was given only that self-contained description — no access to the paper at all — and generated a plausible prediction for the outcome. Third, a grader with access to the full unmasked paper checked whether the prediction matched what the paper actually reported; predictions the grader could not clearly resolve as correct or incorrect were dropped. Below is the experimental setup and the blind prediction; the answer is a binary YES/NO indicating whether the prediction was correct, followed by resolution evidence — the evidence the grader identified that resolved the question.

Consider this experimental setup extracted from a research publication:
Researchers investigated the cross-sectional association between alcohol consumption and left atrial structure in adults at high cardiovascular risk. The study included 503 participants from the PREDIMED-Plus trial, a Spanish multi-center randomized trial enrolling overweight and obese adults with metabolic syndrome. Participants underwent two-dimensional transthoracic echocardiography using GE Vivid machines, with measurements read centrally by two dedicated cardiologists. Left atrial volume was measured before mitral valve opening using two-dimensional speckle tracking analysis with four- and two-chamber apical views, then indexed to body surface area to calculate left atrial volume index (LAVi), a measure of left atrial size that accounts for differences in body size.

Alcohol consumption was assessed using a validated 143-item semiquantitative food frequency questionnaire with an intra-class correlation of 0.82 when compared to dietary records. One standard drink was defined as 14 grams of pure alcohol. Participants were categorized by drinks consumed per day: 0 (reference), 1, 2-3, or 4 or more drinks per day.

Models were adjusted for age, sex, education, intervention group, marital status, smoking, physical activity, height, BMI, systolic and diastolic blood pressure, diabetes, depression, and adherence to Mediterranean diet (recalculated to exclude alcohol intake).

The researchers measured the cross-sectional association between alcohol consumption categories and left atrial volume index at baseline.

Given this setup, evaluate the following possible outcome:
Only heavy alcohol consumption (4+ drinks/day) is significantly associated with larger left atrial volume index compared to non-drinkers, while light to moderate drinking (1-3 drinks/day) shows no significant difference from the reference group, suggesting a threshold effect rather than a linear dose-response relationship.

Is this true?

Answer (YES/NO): NO